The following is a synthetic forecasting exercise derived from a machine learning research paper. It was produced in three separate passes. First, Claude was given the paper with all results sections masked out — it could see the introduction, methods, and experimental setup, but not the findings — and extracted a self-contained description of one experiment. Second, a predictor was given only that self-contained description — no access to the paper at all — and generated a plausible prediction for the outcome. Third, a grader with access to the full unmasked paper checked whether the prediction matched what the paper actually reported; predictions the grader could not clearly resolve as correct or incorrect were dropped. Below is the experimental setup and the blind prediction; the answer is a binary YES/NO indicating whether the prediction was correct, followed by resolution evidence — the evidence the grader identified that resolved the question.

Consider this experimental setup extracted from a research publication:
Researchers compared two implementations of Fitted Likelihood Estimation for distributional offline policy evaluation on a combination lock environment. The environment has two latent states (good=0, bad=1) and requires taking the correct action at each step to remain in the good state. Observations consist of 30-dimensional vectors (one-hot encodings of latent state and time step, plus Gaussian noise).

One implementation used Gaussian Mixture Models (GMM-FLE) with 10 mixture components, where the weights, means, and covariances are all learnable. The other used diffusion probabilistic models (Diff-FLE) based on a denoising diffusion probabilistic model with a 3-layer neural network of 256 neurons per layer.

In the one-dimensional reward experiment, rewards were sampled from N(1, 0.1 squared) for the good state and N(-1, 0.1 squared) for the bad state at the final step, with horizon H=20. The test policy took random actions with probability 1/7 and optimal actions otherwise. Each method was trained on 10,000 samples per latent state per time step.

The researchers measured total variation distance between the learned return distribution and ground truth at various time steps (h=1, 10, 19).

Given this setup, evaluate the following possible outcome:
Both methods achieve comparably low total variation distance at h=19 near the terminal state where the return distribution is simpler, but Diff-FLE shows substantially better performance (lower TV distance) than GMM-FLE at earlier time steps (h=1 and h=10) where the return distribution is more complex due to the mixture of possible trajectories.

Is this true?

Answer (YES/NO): NO